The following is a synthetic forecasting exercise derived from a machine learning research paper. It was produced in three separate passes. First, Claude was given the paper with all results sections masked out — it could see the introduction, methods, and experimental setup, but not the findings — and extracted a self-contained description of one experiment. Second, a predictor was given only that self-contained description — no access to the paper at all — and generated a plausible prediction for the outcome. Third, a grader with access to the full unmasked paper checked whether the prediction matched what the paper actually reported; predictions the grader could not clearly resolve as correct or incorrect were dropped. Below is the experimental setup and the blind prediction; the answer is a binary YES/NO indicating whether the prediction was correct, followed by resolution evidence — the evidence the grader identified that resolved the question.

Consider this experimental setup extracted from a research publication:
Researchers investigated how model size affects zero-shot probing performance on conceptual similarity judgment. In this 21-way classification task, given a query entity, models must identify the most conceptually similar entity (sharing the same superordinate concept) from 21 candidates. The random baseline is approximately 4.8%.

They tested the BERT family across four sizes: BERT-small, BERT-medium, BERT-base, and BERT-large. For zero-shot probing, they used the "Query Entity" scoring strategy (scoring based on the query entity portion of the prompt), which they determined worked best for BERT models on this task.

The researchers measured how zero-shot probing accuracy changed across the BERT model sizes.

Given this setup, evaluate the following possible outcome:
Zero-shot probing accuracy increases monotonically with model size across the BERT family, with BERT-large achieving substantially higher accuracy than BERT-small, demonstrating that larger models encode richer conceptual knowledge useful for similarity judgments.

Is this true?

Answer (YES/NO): NO